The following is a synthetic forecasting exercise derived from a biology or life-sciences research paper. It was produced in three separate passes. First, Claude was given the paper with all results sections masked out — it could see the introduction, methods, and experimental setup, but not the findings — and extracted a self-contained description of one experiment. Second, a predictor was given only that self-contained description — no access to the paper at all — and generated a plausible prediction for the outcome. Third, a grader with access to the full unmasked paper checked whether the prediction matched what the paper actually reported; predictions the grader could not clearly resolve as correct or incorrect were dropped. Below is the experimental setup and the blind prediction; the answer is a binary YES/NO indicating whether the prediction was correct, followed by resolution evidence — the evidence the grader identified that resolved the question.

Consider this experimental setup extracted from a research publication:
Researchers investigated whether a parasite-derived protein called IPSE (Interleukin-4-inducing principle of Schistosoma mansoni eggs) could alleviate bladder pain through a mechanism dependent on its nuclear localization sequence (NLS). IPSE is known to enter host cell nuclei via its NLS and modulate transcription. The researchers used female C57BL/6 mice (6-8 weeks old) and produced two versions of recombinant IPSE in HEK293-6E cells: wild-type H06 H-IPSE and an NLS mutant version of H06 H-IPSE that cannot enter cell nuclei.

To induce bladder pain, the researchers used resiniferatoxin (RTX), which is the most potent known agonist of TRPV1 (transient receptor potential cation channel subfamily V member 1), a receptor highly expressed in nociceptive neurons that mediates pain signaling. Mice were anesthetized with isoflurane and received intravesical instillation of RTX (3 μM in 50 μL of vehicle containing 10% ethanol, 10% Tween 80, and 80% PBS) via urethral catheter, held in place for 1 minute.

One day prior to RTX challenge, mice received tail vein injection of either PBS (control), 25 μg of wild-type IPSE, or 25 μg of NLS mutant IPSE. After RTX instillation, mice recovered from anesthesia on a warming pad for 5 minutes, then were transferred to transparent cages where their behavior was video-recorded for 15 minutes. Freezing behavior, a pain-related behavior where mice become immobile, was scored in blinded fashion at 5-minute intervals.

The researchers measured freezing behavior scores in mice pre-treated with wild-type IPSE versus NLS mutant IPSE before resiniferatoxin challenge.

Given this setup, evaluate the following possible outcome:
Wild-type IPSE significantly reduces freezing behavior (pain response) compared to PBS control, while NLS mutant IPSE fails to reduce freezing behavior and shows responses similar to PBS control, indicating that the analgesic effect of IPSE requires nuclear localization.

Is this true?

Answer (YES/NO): YES